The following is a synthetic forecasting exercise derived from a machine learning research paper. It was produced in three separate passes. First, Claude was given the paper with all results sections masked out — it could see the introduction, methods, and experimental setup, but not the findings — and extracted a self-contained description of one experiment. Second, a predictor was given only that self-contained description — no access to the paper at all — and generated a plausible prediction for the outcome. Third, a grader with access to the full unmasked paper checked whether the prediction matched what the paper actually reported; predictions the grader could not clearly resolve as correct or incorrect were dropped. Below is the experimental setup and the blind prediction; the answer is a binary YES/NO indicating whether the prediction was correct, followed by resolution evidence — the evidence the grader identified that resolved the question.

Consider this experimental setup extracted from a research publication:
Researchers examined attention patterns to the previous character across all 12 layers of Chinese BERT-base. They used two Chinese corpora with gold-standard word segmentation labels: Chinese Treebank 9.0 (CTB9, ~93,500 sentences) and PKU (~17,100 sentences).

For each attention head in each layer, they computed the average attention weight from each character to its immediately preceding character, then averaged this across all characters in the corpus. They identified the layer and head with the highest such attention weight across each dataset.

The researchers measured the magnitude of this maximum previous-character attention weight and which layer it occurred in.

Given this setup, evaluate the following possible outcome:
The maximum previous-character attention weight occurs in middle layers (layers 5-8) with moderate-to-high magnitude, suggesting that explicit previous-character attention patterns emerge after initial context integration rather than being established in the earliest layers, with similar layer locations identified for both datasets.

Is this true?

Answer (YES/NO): YES